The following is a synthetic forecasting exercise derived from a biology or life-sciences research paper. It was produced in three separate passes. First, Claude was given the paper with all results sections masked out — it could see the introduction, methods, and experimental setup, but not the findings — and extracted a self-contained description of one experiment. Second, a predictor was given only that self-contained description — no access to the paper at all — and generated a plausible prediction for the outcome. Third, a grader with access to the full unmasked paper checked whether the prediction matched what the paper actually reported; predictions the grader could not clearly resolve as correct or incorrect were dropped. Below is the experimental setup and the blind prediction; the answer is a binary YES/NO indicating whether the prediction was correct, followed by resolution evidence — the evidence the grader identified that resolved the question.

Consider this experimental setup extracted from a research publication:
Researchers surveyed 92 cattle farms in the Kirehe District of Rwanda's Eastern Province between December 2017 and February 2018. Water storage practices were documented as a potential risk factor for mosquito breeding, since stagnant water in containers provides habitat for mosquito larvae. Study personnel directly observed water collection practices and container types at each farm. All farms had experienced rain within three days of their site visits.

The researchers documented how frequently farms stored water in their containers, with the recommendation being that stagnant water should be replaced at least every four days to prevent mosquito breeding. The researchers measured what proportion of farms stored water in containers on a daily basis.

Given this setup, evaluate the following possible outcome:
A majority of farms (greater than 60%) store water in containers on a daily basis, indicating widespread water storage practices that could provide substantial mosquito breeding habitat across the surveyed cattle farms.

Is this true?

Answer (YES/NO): NO